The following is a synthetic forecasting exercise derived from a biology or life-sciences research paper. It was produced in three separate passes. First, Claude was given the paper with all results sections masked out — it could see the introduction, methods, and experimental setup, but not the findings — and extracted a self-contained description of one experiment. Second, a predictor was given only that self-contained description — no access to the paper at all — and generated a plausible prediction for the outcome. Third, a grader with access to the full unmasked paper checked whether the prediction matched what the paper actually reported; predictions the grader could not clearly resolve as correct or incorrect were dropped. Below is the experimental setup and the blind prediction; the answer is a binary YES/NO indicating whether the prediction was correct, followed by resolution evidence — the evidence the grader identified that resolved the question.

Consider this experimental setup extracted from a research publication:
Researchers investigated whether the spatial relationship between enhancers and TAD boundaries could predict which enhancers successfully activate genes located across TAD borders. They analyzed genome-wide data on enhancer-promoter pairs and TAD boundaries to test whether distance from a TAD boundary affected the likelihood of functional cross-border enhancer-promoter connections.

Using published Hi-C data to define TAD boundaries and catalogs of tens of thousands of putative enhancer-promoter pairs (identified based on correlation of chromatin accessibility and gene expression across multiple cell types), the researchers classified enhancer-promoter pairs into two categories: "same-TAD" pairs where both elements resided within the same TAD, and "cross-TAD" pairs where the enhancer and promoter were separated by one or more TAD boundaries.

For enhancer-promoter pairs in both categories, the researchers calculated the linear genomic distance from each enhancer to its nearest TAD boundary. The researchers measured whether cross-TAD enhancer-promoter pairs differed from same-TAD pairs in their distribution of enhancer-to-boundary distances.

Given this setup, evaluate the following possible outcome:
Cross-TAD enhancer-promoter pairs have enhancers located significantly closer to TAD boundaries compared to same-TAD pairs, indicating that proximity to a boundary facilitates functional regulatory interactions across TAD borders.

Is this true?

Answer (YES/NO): YES